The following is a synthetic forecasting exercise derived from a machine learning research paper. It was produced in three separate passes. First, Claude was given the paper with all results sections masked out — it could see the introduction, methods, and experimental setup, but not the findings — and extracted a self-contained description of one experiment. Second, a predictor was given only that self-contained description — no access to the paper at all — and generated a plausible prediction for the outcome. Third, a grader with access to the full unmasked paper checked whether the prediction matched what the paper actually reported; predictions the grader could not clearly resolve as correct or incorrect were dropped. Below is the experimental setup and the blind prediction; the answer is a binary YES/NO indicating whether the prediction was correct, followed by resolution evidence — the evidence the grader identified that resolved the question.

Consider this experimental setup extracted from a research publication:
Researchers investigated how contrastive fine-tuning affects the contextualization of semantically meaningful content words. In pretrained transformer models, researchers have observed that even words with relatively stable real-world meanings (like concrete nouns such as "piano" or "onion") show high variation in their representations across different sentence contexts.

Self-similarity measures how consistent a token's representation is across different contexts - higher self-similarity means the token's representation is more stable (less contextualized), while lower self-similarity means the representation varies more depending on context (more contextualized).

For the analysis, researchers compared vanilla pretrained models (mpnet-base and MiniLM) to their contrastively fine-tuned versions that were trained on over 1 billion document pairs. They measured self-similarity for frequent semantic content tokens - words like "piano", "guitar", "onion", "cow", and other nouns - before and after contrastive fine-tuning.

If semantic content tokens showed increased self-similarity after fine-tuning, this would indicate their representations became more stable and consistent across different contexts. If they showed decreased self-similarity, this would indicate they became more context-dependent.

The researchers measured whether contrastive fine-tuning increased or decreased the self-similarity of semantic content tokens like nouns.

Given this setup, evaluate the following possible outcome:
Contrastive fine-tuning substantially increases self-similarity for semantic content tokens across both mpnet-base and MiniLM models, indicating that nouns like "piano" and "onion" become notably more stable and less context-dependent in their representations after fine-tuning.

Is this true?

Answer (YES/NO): YES